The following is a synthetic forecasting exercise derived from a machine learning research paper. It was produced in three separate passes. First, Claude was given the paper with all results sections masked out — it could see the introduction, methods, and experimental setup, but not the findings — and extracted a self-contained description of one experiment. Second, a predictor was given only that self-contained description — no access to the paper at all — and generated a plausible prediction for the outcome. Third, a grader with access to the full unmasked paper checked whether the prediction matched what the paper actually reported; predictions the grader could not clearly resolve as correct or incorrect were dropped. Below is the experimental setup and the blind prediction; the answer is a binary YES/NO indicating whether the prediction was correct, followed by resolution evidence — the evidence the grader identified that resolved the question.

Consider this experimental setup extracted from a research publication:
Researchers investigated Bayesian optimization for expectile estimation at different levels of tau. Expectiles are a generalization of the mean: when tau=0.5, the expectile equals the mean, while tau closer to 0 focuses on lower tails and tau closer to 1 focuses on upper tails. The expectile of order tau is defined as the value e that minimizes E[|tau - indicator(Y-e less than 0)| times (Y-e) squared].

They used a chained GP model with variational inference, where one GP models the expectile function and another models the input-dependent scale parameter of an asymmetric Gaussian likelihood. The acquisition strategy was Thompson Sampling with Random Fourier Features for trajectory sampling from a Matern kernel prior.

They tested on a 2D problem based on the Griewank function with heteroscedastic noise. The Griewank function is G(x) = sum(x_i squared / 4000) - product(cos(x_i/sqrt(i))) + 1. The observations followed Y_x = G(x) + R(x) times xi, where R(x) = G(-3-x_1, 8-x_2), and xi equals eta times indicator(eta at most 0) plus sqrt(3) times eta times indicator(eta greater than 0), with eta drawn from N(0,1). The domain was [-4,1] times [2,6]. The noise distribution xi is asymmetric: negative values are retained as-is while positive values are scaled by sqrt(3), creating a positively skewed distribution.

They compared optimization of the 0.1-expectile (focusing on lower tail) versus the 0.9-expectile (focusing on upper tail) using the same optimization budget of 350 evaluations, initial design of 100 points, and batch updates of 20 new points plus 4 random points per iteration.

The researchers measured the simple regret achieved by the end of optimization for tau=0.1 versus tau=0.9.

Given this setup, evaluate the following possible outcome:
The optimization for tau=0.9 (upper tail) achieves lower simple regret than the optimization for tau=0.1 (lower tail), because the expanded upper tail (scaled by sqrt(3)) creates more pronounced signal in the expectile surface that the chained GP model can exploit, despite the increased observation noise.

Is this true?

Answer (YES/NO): NO